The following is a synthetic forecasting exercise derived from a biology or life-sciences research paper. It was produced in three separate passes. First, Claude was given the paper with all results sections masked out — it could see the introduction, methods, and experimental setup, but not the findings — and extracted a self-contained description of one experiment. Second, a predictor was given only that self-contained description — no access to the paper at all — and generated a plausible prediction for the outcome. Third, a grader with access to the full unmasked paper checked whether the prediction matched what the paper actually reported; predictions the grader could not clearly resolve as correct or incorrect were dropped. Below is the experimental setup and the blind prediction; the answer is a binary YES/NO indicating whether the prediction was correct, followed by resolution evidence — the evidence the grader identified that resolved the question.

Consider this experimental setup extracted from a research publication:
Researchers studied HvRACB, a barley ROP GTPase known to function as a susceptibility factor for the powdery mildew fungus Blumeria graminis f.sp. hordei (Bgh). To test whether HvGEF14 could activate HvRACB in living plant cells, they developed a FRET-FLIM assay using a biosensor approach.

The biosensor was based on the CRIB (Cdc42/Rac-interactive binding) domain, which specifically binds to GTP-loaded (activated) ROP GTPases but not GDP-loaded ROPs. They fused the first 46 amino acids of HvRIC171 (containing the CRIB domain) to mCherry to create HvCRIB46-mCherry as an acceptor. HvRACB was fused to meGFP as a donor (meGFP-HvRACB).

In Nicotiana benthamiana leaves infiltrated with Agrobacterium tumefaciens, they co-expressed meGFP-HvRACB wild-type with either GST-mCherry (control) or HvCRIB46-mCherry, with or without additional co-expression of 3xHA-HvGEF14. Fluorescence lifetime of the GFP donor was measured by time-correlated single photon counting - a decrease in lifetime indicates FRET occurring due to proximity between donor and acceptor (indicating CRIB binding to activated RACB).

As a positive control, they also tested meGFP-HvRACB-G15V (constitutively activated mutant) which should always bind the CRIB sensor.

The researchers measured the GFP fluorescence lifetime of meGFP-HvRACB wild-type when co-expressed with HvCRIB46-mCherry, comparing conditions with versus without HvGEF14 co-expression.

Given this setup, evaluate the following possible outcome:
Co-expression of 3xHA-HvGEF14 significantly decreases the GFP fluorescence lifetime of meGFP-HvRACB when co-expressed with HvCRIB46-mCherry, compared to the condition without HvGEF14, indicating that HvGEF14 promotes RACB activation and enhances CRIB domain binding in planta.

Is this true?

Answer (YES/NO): YES